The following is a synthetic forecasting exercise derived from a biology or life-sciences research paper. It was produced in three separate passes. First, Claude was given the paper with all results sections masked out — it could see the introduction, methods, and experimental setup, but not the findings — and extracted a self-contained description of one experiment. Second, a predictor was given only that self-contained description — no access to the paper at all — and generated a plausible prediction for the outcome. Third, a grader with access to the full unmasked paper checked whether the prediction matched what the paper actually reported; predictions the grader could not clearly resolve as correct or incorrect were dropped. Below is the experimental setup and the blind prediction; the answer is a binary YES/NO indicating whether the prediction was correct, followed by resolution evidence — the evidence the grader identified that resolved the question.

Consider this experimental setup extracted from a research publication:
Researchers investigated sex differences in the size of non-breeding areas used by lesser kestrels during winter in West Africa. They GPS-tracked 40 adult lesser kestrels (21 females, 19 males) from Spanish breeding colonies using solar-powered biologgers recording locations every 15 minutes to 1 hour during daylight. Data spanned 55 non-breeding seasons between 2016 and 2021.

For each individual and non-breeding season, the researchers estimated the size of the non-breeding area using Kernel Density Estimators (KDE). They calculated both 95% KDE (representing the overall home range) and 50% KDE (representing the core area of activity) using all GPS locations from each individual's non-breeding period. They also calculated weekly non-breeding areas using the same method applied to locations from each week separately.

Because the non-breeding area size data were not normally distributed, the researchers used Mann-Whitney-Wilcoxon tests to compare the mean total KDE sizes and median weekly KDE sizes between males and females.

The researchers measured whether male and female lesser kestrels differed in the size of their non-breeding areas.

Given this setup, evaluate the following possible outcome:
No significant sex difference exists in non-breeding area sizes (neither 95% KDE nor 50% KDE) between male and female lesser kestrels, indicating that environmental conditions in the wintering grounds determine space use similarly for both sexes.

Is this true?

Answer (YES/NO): YES